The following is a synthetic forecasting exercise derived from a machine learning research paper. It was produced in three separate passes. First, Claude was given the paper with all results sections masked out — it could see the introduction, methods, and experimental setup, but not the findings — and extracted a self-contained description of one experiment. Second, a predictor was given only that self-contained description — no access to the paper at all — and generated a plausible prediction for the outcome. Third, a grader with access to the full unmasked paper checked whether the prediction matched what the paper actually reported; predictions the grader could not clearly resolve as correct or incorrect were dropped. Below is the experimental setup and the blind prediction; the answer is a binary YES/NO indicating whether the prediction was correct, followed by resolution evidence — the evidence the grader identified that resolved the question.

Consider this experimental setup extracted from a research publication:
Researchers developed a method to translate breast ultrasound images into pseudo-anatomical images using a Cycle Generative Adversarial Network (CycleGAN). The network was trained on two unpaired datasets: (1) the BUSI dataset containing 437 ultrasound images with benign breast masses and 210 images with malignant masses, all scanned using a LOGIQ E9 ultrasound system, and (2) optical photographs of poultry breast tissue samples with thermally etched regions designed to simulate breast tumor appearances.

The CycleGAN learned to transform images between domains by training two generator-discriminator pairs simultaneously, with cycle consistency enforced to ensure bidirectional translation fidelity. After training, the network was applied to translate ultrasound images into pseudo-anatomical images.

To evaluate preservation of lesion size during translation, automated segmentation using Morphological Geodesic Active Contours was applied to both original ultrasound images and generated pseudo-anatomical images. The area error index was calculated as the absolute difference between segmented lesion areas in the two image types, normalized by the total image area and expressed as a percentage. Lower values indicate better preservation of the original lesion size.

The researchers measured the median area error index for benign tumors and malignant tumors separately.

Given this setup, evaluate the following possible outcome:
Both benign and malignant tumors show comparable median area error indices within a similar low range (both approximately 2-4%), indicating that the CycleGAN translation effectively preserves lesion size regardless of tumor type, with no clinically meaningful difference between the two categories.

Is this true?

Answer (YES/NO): NO